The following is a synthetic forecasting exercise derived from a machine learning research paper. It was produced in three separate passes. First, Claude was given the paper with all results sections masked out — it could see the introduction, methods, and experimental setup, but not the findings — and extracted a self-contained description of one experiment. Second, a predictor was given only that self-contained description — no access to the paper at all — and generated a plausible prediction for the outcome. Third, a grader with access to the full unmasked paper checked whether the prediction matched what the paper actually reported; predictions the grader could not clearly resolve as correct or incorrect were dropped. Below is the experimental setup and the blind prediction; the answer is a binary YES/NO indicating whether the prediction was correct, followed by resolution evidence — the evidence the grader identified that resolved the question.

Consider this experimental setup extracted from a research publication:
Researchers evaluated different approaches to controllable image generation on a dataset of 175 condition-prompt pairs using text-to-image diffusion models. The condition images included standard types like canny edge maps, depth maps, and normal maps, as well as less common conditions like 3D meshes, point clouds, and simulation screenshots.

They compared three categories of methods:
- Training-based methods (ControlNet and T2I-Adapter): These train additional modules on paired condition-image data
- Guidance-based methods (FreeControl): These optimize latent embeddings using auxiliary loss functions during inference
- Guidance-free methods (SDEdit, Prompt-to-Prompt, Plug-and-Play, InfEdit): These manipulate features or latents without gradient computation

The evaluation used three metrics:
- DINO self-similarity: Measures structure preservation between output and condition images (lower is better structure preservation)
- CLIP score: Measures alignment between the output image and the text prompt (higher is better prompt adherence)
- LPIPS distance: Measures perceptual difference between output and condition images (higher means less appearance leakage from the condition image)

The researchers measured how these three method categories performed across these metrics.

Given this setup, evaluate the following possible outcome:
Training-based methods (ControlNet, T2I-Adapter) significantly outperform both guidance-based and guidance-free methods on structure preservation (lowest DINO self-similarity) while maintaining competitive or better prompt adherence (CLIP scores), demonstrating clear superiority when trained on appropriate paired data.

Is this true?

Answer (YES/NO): NO